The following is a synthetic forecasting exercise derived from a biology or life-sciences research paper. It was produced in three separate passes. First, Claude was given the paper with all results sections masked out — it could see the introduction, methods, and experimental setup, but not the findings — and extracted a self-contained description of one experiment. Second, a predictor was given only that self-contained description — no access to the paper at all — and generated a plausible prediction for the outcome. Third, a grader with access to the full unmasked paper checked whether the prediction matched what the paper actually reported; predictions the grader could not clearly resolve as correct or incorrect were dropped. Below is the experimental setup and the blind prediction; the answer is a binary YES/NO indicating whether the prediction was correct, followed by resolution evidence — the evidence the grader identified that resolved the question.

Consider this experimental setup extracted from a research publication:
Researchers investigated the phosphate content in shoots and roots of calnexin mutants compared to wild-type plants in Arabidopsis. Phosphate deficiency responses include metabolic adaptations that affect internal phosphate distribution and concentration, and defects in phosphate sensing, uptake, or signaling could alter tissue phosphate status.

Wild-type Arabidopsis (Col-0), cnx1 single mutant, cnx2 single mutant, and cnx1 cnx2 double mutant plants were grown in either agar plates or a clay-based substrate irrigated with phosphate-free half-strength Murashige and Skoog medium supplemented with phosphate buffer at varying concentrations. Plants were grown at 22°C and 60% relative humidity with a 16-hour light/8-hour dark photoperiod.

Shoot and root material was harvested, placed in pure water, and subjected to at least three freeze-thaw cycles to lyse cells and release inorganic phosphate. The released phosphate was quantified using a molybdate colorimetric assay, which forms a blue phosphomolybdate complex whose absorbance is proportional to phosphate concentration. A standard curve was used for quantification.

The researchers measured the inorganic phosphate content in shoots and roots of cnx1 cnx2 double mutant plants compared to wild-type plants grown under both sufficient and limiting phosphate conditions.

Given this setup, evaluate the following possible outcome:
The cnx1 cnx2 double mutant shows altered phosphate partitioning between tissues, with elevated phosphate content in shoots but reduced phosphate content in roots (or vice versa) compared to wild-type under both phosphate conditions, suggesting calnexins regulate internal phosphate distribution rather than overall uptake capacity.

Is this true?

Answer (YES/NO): NO